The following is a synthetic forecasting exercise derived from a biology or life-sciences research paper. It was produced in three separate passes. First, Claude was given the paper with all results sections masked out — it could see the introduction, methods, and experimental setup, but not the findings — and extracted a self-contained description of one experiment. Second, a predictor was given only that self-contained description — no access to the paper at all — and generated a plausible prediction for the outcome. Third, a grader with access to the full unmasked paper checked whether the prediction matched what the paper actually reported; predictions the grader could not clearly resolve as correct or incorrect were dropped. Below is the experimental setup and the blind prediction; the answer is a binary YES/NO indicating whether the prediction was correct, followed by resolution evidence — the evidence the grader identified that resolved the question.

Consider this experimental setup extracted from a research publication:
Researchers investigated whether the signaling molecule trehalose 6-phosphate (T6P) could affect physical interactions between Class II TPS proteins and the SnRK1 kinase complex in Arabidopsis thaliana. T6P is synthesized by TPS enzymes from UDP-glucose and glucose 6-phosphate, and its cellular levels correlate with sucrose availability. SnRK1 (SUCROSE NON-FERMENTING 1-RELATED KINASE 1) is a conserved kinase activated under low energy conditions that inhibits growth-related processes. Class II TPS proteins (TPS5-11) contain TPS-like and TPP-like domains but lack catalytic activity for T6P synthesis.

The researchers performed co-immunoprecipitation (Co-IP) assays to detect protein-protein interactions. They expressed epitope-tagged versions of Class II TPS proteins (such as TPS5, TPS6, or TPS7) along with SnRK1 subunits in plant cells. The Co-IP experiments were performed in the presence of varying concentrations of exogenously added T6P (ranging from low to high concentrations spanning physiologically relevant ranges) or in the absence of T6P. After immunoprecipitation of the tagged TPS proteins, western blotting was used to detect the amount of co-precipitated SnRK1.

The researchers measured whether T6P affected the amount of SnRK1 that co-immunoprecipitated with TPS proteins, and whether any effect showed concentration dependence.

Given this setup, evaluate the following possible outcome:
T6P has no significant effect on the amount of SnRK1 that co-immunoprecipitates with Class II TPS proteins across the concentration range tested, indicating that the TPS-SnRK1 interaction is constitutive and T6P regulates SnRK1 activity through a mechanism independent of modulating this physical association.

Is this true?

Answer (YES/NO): NO